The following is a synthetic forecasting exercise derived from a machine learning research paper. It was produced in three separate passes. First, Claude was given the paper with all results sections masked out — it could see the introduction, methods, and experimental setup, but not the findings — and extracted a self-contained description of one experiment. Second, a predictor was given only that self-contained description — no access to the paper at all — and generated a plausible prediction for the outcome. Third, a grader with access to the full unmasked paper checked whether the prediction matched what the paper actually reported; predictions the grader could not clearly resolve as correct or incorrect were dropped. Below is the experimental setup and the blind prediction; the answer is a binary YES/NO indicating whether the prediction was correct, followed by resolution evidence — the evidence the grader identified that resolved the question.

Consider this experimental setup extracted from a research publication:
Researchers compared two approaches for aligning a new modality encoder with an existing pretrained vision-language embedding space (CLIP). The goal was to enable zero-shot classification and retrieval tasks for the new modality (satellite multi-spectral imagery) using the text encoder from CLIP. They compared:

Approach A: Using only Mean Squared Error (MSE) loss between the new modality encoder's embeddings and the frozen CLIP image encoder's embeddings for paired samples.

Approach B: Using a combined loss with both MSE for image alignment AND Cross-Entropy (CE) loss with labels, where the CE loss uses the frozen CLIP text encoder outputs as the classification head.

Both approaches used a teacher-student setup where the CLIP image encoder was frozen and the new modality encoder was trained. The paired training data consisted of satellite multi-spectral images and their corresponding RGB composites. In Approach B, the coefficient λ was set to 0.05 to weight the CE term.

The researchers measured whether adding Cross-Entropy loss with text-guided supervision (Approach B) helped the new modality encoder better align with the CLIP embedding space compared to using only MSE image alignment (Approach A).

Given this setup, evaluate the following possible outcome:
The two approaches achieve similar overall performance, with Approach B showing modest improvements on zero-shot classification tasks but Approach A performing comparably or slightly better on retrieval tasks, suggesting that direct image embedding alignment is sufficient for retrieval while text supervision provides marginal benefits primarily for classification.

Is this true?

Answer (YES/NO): NO